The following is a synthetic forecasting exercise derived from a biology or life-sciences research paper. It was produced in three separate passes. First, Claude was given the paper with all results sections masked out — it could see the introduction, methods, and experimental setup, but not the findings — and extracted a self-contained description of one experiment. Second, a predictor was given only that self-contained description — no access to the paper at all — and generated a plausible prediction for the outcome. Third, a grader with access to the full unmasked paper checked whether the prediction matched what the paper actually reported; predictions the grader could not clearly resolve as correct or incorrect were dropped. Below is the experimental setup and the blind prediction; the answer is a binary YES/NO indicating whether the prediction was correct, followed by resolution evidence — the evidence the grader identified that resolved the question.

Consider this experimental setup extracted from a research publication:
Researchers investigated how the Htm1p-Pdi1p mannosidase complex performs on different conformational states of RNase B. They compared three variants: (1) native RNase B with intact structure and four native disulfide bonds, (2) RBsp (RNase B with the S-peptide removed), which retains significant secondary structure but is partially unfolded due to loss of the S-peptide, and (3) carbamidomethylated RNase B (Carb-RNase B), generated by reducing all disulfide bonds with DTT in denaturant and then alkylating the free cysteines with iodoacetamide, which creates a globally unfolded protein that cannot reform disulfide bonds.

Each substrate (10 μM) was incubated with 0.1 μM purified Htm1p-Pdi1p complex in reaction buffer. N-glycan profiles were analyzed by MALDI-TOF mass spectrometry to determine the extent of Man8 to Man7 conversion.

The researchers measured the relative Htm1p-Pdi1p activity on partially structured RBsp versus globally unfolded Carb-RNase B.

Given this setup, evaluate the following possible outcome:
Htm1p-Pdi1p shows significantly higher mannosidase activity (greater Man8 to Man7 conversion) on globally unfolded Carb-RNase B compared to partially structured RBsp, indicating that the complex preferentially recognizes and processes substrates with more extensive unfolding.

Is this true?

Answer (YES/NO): NO